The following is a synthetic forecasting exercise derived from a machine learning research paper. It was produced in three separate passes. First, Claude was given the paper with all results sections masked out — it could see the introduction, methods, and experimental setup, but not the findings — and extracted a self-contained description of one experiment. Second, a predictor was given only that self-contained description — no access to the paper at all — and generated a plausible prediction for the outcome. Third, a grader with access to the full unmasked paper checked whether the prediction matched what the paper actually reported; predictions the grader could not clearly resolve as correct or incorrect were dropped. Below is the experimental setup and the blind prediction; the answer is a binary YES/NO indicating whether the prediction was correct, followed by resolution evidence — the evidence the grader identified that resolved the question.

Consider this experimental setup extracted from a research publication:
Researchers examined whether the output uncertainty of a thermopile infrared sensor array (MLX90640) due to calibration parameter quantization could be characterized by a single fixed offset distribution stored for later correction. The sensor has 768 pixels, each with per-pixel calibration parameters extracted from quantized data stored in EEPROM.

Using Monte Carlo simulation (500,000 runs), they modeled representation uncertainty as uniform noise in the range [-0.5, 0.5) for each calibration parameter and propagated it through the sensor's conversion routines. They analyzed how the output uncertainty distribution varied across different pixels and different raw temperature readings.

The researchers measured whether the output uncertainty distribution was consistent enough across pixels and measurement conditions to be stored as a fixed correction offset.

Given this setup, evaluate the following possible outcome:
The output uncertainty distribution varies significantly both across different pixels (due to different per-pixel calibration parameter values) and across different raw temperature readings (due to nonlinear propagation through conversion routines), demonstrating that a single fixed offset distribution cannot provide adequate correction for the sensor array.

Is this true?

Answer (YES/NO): YES